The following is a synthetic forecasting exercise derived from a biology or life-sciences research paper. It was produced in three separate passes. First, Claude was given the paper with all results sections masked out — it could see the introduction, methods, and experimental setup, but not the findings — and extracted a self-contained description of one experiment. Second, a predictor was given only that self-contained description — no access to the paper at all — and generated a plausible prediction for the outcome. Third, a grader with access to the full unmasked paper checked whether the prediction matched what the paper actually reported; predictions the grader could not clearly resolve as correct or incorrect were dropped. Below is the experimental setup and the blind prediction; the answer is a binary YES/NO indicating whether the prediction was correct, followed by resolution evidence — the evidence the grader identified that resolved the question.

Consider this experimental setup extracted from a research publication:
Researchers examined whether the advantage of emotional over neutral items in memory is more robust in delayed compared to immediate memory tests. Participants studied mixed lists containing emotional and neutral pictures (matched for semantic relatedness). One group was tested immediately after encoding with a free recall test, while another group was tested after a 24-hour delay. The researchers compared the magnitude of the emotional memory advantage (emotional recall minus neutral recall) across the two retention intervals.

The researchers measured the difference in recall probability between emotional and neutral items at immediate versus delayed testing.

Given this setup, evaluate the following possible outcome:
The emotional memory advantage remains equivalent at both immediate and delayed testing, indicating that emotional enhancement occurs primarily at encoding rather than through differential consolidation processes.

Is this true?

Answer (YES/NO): NO